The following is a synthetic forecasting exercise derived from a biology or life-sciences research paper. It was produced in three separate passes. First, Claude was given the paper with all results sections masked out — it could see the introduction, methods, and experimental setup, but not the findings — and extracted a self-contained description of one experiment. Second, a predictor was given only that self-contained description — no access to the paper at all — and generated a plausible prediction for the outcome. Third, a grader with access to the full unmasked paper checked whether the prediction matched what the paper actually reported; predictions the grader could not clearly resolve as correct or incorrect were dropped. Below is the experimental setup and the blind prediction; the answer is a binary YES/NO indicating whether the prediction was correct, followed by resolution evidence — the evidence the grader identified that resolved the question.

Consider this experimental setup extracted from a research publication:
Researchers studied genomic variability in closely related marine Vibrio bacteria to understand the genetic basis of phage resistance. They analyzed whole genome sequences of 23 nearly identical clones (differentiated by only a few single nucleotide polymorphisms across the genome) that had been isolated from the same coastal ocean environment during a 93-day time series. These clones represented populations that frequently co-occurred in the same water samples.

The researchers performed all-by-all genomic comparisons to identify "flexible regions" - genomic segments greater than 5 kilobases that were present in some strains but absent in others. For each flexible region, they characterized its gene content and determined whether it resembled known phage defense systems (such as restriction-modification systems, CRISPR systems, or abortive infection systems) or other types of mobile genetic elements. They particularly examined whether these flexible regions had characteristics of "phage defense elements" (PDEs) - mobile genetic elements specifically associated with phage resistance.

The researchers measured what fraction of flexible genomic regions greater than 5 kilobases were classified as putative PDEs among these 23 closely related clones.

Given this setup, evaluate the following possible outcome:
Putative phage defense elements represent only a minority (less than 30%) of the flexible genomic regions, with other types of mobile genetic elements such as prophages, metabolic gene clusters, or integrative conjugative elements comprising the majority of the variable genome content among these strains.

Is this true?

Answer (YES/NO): NO